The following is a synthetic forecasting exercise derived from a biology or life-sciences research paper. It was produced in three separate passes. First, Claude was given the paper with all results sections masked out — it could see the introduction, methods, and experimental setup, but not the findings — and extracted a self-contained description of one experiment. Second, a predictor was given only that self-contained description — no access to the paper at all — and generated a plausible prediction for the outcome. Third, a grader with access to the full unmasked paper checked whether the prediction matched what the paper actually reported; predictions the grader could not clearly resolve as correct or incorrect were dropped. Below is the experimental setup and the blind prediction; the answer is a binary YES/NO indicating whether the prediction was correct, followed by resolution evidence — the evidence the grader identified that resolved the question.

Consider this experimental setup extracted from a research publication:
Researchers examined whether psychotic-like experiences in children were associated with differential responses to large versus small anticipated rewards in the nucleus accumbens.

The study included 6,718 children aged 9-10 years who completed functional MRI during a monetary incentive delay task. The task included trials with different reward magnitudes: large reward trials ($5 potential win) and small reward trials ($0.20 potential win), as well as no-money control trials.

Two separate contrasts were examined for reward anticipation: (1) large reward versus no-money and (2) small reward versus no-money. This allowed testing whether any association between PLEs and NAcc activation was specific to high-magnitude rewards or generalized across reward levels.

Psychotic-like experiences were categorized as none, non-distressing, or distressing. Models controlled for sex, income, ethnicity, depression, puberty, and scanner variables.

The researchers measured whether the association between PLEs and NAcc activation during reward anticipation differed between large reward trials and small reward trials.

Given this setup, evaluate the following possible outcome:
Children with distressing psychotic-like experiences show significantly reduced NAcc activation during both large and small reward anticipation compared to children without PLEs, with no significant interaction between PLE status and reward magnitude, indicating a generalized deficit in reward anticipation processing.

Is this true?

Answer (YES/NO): NO